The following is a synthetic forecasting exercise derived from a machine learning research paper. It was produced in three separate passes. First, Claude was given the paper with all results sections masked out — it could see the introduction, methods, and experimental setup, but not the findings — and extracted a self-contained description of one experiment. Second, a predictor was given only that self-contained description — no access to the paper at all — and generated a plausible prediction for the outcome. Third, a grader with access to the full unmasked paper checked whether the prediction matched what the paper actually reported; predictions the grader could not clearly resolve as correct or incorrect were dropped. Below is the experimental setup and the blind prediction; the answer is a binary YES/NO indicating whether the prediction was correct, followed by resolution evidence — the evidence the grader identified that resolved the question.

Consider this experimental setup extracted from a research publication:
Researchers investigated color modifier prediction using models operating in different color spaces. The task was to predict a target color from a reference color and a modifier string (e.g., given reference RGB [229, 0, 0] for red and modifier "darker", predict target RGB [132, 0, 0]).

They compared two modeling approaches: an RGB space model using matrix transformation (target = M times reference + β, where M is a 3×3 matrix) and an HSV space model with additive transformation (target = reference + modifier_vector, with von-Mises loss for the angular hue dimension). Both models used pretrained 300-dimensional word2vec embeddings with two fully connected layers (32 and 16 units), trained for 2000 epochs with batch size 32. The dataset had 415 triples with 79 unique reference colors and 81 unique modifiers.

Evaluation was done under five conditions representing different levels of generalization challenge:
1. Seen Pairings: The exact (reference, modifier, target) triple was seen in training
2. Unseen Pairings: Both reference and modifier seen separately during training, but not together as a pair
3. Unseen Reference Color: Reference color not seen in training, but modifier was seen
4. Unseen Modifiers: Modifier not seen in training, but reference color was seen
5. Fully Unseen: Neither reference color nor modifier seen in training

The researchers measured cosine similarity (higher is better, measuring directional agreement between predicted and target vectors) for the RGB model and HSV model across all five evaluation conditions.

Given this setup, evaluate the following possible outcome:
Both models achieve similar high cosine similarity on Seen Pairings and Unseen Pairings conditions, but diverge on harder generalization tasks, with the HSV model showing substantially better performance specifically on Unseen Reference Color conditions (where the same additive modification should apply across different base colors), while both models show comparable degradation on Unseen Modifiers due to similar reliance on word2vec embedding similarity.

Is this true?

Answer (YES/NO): NO